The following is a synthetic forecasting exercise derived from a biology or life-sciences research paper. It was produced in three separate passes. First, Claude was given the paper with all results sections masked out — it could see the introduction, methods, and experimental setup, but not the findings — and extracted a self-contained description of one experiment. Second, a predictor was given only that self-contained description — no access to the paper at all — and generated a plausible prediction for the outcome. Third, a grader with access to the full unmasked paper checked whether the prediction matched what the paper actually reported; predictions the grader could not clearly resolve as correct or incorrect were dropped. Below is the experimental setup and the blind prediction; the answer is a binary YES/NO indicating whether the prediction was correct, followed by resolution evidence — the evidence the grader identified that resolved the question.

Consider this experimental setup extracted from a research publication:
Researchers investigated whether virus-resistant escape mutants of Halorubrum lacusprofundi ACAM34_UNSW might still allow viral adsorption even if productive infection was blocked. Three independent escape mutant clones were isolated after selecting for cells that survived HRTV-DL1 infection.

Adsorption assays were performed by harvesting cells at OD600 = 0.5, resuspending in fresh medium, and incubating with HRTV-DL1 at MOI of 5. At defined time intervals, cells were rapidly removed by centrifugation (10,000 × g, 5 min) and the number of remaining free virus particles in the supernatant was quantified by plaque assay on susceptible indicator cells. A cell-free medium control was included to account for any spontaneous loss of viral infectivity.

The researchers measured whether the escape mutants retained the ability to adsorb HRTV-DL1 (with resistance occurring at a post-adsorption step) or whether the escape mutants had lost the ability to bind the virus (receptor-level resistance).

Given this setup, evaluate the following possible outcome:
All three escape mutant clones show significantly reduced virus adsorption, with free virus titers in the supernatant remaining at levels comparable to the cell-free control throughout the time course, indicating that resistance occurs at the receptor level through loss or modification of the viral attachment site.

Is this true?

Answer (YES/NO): NO